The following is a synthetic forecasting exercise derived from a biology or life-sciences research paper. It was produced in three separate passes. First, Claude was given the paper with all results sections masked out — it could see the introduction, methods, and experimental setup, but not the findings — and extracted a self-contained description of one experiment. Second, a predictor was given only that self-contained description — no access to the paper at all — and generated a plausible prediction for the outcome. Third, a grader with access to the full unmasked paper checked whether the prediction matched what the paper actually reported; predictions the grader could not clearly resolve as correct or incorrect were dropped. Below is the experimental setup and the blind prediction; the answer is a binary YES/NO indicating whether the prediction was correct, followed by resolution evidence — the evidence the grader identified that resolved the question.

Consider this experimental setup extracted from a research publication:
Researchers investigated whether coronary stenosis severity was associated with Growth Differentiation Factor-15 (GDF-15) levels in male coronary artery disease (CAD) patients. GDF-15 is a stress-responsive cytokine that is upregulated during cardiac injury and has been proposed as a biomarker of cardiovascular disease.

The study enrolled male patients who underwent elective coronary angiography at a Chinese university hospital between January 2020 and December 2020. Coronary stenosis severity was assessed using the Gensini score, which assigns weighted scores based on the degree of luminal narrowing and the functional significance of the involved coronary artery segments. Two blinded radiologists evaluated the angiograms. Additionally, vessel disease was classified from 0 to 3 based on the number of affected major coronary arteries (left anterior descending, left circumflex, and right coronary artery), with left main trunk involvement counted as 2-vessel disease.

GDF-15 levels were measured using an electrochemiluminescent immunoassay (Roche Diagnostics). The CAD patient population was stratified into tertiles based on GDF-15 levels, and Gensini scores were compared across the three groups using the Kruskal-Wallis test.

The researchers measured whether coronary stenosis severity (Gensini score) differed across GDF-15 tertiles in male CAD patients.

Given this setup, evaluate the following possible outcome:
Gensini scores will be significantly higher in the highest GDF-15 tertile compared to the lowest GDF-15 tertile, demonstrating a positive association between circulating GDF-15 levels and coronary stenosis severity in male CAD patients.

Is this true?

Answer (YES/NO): YES